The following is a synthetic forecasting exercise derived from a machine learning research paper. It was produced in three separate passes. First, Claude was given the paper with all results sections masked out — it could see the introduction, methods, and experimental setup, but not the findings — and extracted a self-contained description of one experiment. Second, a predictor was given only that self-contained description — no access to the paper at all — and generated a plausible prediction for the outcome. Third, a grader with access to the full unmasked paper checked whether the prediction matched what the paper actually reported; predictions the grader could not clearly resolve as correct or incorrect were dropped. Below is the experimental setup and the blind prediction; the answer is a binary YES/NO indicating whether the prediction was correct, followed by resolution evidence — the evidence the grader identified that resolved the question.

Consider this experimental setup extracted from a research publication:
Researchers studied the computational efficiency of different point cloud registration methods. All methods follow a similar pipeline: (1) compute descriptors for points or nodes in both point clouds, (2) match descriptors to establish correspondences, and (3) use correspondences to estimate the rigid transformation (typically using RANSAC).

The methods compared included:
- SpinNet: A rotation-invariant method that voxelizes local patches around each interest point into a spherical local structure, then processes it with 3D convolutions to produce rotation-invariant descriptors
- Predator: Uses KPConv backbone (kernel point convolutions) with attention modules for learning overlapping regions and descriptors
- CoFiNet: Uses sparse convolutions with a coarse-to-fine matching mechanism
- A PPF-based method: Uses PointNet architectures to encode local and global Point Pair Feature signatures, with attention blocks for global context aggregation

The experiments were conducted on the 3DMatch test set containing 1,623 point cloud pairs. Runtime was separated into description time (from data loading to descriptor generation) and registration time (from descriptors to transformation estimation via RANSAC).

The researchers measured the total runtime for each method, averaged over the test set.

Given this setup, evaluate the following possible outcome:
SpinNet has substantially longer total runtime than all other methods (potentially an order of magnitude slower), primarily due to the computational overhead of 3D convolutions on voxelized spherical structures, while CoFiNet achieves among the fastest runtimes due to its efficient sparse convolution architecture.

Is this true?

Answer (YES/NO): YES